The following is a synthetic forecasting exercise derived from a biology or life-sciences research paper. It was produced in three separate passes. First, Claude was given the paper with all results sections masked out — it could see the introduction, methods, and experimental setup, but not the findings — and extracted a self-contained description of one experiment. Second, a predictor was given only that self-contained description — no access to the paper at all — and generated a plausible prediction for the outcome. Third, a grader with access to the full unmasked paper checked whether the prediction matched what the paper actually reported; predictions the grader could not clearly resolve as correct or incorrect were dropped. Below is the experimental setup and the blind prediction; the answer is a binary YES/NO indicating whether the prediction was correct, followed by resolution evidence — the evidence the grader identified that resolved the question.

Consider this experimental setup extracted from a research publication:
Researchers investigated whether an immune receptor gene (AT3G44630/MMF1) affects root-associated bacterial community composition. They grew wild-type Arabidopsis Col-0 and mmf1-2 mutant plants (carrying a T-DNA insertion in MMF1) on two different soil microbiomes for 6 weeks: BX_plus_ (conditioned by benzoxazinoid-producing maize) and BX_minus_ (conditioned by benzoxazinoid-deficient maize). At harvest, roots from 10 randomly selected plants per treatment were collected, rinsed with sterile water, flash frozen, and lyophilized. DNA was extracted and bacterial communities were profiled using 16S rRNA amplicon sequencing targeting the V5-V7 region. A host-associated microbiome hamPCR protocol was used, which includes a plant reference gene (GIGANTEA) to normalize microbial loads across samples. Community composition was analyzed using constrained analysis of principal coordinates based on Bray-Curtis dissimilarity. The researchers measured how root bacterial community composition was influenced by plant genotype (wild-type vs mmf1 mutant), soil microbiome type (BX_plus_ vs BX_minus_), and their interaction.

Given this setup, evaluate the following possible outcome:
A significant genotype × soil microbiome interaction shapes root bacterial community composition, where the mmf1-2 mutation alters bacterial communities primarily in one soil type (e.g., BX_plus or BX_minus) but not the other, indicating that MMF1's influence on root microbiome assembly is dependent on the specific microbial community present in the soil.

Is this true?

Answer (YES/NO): YES